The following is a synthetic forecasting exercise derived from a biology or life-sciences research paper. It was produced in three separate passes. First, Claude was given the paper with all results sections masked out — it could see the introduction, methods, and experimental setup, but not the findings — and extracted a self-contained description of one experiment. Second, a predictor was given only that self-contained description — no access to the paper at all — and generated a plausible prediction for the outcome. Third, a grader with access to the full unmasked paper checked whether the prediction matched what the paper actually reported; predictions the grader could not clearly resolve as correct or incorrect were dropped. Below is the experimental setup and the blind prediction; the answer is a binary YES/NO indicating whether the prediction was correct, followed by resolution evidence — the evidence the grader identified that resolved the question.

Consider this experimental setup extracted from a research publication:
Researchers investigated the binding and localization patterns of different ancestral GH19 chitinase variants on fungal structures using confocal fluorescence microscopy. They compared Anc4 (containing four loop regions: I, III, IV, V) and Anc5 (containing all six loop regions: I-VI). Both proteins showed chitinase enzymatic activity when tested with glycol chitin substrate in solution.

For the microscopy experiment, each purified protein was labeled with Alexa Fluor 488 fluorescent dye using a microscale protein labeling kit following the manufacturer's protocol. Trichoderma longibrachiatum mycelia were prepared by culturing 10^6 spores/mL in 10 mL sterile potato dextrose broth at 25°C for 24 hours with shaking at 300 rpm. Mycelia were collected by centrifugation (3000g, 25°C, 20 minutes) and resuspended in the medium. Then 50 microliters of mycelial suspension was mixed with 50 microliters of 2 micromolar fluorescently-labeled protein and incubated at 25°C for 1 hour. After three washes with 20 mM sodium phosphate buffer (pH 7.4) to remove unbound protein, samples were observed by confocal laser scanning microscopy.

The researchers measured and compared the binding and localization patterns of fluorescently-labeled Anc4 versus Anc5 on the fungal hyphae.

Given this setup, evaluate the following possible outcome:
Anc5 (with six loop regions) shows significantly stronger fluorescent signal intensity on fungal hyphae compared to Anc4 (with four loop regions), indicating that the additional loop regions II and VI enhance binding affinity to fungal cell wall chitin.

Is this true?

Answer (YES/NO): NO